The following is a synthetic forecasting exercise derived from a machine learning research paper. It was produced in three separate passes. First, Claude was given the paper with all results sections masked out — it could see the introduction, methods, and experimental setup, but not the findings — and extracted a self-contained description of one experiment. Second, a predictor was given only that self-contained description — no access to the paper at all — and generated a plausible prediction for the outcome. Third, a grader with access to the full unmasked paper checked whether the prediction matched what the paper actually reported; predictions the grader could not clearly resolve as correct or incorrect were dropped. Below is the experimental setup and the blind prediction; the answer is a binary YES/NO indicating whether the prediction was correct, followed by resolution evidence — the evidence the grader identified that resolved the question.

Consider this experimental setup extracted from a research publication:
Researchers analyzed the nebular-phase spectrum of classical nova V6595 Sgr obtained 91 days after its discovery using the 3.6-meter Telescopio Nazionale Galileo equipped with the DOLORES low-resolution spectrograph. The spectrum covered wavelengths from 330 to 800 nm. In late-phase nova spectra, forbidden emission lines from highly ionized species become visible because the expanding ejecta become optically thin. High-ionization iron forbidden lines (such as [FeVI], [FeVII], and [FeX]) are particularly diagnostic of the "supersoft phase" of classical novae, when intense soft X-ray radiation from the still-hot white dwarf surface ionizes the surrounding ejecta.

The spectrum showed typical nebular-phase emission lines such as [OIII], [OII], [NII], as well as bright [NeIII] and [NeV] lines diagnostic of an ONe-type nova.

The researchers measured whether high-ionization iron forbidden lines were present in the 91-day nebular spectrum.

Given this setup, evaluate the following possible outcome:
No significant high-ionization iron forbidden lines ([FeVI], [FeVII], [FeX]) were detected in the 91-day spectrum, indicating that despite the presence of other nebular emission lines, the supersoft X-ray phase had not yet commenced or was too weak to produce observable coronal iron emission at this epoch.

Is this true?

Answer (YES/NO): NO